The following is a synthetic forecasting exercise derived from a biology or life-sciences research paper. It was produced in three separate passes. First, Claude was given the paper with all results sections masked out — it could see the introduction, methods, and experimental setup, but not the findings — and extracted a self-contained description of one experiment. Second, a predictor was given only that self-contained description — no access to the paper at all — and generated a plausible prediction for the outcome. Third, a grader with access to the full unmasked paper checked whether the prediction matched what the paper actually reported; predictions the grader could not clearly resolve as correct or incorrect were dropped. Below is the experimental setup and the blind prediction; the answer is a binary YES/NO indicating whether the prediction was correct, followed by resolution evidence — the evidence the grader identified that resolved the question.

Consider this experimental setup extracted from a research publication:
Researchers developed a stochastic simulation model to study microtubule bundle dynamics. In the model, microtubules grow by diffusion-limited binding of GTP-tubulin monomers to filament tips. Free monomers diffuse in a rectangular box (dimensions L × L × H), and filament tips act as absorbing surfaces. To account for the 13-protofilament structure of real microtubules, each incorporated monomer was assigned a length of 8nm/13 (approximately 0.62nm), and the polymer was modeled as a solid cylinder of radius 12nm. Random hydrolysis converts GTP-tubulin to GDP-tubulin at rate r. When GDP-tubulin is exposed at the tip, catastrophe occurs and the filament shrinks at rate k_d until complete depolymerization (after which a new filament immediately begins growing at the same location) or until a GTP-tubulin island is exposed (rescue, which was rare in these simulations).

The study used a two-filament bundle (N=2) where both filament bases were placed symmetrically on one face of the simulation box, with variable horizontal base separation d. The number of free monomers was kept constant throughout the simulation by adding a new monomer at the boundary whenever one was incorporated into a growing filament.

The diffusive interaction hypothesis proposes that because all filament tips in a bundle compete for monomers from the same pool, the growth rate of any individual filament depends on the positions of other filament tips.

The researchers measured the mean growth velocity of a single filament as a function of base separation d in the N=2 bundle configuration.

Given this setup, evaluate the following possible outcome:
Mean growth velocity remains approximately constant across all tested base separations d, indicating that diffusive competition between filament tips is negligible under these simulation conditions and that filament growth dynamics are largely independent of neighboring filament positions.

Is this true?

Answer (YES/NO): NO